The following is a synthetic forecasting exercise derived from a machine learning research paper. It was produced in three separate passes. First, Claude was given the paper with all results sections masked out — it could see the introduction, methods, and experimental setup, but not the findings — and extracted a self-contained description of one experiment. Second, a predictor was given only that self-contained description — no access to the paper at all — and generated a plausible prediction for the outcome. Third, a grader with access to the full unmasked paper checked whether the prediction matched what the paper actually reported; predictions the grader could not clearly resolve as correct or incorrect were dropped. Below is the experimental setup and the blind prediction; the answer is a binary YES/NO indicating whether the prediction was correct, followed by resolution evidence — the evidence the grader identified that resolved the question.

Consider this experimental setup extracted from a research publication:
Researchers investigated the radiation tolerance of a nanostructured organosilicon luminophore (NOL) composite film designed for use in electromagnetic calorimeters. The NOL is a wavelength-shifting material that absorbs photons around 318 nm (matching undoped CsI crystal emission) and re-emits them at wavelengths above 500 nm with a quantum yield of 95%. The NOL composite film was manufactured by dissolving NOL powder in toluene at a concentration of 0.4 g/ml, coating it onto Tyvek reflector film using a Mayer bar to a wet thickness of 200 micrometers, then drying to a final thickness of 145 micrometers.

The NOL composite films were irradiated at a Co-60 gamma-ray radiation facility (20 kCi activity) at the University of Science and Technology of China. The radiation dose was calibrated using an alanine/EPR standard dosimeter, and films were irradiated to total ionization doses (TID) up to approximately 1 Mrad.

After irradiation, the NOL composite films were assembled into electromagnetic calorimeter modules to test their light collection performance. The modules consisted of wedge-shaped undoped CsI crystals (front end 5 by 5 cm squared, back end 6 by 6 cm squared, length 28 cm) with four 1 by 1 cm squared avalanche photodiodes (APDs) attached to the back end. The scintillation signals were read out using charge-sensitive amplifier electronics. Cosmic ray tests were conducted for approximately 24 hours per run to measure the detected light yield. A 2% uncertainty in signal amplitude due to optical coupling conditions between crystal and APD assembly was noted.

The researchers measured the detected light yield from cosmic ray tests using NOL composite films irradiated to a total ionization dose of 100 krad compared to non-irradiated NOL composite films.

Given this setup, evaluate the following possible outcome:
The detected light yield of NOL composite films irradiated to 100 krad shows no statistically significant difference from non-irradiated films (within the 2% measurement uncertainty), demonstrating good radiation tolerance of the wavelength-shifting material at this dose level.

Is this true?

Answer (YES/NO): YES